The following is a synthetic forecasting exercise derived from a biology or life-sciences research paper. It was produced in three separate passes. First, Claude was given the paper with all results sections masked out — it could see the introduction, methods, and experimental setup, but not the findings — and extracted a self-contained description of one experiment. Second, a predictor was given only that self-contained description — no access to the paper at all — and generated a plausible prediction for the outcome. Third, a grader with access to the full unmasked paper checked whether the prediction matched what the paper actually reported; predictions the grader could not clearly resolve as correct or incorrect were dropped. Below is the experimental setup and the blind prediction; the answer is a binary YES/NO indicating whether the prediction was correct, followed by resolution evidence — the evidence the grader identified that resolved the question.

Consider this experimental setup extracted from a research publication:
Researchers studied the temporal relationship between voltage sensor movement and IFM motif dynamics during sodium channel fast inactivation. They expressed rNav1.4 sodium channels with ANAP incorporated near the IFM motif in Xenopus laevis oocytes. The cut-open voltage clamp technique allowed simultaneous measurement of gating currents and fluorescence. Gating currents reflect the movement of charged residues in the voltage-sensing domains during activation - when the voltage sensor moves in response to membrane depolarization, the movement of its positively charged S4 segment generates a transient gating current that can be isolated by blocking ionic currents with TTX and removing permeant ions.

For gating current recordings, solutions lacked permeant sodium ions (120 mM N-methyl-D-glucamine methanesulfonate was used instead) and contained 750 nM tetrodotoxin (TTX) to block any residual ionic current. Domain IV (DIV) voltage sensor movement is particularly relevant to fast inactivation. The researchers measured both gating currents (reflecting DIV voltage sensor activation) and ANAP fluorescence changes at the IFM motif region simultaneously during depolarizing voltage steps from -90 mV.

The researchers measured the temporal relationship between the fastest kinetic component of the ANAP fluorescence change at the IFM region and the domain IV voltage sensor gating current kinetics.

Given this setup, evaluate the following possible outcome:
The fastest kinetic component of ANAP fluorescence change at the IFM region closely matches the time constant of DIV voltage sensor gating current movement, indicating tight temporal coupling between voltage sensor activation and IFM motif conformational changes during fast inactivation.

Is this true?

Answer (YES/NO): YES